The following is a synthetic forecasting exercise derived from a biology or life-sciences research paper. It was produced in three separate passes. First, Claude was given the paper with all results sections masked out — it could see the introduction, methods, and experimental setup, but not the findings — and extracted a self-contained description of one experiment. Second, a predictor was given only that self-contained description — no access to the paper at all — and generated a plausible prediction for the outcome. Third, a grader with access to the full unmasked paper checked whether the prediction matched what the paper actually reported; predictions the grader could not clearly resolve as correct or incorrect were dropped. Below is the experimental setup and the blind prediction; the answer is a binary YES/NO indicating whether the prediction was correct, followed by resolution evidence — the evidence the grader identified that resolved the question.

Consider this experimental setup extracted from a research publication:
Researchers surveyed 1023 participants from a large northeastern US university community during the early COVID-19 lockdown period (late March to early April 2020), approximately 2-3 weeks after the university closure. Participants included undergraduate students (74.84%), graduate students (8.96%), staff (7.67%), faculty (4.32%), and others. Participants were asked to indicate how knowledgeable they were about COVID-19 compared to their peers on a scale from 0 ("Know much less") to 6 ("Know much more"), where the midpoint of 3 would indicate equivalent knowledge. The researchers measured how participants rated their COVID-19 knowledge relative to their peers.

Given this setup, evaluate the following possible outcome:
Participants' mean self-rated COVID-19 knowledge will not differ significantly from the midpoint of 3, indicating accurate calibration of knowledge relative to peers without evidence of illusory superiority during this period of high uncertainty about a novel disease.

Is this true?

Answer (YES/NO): NO